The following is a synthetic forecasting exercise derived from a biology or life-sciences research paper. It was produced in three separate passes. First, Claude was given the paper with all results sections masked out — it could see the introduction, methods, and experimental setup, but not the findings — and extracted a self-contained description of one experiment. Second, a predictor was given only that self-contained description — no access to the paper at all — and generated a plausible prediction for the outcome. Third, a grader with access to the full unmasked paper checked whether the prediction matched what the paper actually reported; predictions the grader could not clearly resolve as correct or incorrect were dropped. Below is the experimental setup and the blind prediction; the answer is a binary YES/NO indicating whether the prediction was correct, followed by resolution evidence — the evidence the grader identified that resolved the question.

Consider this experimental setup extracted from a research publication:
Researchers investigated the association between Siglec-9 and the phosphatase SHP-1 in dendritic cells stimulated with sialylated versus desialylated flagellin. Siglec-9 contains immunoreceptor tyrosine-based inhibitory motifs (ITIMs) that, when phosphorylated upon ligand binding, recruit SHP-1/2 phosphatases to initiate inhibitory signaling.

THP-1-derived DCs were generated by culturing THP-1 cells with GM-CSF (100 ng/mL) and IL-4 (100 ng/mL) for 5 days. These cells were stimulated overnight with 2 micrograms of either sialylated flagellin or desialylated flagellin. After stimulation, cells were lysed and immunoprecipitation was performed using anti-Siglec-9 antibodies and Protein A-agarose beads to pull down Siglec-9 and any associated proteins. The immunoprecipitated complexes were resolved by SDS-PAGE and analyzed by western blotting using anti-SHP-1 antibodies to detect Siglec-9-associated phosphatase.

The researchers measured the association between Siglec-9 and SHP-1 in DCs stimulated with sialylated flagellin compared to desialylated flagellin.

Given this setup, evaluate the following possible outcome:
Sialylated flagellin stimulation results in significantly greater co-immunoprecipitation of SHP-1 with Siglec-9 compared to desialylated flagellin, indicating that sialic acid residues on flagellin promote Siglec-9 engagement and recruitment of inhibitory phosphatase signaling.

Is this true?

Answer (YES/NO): YES